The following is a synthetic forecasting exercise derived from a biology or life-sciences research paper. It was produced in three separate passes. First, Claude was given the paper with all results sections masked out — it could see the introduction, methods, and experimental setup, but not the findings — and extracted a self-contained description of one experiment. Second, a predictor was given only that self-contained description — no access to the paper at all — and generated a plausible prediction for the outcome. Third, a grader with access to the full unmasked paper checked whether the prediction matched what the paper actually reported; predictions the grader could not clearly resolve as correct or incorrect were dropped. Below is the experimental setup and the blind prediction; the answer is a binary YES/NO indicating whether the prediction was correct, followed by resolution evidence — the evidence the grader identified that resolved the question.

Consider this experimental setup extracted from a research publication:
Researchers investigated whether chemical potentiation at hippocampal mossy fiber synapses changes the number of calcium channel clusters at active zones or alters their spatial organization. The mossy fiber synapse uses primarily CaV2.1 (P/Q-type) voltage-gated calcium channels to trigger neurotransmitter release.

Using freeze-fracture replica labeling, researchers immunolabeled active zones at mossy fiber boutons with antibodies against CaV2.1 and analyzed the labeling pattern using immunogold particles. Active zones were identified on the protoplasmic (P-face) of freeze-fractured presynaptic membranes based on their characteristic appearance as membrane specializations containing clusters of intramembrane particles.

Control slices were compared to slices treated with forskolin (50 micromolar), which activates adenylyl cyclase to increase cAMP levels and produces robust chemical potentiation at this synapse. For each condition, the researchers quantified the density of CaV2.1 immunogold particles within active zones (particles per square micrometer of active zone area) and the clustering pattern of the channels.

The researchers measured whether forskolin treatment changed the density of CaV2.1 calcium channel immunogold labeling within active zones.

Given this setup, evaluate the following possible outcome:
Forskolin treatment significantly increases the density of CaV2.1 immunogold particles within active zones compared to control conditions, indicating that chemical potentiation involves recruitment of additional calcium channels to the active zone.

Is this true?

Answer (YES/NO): NO